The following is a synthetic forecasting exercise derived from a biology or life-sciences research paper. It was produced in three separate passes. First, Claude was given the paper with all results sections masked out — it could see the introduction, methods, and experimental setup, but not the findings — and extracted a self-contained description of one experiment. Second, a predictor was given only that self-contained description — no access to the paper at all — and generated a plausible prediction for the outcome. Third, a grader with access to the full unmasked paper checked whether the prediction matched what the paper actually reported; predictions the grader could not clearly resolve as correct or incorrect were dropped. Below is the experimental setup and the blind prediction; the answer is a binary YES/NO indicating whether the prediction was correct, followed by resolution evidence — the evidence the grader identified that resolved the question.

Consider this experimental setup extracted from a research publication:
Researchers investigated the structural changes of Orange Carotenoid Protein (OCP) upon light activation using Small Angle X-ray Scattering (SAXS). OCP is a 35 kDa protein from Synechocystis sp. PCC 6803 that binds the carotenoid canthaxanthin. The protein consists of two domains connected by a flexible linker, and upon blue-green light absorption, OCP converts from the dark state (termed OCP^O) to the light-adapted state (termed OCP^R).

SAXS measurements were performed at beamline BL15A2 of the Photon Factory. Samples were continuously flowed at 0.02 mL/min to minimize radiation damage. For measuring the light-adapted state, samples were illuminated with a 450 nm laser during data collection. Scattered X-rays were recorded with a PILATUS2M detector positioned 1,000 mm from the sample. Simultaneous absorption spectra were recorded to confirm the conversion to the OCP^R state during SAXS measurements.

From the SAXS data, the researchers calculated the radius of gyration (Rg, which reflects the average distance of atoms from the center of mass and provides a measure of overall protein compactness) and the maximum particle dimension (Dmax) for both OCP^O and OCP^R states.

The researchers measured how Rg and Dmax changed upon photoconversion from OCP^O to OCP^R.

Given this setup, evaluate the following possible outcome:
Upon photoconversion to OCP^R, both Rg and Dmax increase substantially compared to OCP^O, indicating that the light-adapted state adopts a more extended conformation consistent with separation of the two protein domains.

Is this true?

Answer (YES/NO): YES